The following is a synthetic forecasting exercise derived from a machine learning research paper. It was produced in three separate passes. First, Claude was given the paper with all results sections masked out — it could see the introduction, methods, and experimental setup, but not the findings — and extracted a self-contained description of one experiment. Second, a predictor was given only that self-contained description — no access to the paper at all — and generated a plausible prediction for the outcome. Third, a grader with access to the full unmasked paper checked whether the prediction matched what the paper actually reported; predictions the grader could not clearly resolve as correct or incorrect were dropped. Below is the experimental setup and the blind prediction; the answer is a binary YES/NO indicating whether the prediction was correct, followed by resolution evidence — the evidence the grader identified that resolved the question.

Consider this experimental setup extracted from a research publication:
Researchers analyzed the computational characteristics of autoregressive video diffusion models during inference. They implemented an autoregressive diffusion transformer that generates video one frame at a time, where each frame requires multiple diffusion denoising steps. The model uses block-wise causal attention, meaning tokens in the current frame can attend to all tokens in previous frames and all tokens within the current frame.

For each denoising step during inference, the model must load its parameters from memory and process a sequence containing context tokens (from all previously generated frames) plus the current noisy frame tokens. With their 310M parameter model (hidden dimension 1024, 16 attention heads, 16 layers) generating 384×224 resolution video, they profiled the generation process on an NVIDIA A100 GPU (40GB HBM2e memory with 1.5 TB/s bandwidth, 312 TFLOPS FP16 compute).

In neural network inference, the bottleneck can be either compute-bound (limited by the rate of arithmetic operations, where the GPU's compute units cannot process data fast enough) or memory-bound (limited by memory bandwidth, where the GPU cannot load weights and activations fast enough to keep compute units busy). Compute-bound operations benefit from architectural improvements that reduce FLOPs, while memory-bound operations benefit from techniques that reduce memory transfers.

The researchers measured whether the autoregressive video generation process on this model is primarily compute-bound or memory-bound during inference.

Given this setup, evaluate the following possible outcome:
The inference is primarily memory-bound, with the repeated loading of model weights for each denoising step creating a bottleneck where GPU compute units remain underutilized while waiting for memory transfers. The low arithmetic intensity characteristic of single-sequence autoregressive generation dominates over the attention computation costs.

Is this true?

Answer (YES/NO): YES